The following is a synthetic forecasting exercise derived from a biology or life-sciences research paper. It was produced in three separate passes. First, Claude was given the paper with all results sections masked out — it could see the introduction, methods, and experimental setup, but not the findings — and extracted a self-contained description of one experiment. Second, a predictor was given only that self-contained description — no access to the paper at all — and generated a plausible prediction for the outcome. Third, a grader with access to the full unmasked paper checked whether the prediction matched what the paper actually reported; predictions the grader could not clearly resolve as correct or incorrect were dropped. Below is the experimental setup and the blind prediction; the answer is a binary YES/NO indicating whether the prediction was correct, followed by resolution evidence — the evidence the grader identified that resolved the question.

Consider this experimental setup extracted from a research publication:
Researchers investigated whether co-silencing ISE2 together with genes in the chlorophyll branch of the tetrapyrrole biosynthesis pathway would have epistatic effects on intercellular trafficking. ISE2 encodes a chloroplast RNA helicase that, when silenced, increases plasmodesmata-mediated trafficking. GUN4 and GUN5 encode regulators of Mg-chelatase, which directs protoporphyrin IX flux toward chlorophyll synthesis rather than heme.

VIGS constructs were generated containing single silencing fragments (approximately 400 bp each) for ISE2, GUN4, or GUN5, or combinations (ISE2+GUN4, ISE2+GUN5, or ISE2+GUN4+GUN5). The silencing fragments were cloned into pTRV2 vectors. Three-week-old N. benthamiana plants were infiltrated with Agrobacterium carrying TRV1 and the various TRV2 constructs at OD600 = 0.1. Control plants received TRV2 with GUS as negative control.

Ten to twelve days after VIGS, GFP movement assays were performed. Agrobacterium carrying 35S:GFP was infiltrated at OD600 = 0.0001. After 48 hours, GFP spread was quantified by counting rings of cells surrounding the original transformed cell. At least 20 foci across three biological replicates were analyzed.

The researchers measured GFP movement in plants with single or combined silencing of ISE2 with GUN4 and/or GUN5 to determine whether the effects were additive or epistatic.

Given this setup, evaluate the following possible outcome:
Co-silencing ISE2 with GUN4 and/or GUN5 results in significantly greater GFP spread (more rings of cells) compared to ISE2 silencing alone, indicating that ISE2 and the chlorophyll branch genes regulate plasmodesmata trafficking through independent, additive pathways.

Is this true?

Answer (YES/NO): NO